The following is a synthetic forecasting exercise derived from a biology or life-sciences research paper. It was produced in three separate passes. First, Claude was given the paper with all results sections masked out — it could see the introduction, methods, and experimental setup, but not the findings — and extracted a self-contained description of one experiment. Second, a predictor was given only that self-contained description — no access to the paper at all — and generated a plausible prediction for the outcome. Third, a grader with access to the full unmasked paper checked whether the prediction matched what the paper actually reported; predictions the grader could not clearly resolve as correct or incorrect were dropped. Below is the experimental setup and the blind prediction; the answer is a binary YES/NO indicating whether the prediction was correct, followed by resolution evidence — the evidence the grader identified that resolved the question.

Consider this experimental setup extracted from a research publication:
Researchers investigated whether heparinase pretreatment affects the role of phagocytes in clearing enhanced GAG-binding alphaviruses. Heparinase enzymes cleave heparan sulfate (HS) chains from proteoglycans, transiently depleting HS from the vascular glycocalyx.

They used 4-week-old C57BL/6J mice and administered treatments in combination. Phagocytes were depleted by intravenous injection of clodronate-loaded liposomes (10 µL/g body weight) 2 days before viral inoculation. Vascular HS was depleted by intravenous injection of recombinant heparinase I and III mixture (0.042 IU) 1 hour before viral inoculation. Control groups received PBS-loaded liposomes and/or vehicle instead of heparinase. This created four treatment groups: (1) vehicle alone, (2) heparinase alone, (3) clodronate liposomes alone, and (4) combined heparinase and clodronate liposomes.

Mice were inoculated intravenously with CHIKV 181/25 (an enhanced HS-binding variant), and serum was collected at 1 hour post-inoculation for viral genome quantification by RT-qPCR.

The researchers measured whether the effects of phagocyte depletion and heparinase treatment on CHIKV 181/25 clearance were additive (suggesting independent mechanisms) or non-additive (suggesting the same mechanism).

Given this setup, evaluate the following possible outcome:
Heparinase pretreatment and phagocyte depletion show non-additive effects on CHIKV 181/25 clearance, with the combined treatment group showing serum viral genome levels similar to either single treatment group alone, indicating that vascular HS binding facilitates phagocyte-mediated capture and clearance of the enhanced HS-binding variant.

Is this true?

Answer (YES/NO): NO